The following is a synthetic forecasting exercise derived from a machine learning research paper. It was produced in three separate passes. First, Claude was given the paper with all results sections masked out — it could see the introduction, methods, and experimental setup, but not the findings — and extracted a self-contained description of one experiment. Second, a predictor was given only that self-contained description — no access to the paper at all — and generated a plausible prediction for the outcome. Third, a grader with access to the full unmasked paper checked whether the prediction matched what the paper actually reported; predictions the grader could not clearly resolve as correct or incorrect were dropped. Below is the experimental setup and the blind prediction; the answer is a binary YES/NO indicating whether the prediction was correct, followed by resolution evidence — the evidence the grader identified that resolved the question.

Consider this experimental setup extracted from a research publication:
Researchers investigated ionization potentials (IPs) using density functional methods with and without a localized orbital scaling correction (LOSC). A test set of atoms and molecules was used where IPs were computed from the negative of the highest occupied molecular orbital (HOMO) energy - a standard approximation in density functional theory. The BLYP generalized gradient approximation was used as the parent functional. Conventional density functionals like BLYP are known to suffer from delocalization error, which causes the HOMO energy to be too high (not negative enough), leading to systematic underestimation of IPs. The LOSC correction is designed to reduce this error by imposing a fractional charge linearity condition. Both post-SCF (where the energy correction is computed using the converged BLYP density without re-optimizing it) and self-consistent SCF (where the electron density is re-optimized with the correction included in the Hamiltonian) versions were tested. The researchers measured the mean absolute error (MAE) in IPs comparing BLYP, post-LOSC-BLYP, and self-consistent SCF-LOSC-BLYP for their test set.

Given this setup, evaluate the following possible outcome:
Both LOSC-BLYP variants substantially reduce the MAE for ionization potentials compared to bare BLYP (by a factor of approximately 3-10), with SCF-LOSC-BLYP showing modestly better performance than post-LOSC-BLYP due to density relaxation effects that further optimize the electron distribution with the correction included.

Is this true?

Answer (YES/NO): NO